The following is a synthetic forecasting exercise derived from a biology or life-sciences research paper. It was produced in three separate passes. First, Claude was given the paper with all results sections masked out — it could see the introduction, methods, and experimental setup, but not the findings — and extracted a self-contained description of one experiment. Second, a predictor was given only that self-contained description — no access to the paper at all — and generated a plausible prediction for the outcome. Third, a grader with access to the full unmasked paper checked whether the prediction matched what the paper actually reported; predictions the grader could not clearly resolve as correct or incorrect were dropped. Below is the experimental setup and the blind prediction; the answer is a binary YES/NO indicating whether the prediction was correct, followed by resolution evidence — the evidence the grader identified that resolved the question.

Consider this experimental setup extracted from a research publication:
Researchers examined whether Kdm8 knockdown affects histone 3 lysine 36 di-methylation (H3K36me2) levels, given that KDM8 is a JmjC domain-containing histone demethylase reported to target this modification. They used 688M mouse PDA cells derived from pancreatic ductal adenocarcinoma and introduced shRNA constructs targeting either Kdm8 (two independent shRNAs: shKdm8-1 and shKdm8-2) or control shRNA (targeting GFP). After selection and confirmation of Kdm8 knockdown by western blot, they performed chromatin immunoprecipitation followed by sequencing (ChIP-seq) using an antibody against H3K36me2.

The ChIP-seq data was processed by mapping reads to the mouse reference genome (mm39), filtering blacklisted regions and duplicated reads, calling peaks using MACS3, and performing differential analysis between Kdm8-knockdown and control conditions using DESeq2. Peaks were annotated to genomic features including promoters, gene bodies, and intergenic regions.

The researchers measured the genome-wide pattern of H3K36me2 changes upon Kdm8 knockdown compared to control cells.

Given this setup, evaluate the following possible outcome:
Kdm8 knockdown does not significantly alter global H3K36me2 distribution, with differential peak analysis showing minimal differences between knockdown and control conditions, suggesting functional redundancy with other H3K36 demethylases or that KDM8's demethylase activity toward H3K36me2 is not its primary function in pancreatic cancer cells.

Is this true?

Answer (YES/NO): NO